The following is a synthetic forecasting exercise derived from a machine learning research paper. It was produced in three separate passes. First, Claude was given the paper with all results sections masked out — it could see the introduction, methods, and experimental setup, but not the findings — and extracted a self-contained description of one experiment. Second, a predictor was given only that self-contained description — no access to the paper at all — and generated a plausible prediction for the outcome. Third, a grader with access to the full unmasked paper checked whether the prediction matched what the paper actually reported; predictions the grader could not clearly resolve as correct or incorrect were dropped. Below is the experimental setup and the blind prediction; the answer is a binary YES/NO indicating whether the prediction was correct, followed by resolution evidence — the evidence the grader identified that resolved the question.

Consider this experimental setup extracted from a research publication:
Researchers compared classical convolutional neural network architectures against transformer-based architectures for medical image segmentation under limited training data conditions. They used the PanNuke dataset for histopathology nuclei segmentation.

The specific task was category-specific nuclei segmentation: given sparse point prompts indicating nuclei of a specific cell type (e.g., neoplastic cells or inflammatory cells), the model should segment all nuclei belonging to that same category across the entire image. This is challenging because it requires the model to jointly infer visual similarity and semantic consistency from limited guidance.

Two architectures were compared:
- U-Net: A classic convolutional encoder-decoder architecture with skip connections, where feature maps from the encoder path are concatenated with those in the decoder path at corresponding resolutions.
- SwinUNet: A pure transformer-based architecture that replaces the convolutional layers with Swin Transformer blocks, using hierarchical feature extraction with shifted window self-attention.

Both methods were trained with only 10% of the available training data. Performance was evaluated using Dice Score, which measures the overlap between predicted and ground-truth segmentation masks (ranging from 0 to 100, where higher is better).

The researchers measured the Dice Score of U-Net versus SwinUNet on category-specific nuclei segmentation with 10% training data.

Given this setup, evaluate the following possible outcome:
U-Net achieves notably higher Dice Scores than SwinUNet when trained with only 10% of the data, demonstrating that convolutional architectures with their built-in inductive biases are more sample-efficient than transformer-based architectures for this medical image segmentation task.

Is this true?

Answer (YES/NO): YES